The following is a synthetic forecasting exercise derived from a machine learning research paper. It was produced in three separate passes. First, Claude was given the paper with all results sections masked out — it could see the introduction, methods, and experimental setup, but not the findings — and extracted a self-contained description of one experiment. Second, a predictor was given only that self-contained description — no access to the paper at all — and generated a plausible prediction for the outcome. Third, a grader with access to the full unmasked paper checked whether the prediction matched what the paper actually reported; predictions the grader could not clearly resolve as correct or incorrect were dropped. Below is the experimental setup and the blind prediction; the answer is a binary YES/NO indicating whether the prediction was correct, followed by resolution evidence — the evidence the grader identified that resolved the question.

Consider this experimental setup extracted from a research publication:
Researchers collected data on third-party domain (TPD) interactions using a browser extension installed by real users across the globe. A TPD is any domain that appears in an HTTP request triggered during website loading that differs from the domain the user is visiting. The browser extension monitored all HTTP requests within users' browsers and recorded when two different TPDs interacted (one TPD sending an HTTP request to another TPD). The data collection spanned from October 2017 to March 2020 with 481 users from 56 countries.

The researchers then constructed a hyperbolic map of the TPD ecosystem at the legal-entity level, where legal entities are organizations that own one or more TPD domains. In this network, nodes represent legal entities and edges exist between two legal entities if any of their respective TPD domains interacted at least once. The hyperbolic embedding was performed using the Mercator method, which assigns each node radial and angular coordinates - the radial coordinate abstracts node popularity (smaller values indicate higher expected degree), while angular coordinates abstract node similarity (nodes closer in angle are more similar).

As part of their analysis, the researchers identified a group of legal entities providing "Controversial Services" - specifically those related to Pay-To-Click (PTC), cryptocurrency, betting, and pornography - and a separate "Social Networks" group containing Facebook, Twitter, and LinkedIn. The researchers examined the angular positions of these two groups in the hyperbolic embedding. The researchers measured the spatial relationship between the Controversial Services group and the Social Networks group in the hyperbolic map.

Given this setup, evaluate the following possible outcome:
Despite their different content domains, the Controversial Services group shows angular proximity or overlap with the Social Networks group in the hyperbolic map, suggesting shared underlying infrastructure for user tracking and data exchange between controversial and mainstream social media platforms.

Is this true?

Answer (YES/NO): YES